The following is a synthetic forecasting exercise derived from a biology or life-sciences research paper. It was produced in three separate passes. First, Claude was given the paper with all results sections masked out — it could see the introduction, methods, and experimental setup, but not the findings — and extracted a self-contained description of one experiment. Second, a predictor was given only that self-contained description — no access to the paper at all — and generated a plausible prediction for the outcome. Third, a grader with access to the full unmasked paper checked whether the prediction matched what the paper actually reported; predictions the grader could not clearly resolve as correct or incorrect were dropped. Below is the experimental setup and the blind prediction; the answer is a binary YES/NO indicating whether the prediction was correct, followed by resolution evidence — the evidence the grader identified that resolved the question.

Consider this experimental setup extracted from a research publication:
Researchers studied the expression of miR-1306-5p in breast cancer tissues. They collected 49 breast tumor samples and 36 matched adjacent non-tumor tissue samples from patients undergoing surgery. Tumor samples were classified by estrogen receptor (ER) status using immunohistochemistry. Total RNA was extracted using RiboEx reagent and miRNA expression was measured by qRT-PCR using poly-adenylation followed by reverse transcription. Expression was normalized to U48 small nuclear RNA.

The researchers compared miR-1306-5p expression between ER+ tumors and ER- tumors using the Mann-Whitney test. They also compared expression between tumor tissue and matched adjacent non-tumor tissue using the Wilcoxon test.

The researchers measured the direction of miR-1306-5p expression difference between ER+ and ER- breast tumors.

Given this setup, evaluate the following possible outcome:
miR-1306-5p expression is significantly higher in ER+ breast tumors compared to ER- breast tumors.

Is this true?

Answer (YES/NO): NO